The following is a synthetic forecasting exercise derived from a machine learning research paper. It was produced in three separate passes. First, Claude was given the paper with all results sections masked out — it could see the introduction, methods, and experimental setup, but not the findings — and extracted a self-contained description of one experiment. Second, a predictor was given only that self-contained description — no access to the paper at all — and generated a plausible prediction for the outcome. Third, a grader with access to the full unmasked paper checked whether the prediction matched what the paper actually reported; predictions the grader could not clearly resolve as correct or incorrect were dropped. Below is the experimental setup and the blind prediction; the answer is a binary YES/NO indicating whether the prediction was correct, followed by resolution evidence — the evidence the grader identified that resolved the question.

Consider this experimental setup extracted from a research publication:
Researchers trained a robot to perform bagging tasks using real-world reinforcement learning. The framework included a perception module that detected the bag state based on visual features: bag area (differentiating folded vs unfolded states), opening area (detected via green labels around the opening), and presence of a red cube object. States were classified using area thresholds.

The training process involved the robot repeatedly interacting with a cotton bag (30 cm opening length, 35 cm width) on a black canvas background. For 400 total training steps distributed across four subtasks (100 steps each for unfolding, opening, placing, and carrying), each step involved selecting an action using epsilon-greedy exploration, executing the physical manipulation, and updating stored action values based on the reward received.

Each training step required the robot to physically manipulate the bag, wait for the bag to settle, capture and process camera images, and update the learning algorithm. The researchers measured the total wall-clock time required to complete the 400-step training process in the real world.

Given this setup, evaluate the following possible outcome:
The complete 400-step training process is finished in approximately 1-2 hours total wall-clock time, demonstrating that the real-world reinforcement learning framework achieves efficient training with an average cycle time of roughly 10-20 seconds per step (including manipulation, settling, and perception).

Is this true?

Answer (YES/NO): NO